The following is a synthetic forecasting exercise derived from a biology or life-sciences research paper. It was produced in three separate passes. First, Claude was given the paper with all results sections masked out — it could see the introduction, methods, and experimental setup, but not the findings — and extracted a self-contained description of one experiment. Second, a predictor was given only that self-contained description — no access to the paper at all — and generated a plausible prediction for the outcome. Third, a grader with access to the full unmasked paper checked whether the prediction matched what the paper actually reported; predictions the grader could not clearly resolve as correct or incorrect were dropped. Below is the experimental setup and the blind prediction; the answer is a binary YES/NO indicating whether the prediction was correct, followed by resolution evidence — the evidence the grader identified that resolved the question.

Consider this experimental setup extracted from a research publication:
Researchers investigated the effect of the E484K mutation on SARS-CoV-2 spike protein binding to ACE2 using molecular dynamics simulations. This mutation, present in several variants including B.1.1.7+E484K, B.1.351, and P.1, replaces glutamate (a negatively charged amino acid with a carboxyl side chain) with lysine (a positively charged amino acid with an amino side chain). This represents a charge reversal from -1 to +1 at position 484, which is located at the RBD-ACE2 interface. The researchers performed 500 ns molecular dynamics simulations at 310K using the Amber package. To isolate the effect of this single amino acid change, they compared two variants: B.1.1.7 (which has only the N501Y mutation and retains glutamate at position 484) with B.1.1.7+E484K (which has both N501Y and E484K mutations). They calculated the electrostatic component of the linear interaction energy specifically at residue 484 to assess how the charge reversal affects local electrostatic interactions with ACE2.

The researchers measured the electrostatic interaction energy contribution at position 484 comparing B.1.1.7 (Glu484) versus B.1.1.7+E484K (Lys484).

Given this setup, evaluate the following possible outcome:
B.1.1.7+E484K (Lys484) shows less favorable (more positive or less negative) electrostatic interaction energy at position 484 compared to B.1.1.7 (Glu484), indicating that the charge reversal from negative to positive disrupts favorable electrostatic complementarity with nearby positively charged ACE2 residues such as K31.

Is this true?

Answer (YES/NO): NO